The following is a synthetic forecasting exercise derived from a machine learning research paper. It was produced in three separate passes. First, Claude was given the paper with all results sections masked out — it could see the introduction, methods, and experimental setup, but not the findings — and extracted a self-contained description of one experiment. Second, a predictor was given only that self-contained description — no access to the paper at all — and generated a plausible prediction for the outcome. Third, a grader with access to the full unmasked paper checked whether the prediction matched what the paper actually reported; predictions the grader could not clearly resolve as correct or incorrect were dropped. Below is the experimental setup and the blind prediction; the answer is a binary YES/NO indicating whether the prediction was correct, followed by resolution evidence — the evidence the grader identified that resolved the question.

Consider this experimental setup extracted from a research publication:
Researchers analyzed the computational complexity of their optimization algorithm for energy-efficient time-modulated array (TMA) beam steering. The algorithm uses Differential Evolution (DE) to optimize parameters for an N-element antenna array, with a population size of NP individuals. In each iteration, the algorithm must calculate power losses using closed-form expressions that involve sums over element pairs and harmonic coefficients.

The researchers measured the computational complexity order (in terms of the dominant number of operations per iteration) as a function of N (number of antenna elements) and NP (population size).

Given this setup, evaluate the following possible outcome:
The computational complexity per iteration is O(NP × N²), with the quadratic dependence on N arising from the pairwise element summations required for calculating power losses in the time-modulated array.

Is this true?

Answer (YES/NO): YES